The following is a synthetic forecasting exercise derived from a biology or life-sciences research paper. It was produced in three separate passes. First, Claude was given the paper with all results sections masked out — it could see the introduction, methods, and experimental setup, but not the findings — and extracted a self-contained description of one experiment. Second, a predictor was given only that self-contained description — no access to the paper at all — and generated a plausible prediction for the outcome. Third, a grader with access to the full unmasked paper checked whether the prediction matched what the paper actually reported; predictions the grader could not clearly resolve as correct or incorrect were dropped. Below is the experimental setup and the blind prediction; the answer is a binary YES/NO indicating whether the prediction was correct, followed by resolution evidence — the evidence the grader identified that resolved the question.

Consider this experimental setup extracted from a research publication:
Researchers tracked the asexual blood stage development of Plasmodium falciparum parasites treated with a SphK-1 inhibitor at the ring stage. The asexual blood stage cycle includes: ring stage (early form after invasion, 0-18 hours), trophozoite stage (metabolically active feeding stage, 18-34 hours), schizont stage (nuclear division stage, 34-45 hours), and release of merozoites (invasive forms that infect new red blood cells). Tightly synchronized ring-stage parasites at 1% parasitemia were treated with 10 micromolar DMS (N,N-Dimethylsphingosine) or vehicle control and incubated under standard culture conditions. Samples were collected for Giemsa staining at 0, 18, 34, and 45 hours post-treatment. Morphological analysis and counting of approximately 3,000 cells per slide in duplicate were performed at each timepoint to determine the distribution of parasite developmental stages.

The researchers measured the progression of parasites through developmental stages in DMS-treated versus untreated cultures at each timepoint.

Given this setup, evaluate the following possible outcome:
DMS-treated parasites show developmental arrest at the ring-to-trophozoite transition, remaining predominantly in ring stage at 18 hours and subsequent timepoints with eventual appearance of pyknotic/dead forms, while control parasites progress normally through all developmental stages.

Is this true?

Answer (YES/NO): YES